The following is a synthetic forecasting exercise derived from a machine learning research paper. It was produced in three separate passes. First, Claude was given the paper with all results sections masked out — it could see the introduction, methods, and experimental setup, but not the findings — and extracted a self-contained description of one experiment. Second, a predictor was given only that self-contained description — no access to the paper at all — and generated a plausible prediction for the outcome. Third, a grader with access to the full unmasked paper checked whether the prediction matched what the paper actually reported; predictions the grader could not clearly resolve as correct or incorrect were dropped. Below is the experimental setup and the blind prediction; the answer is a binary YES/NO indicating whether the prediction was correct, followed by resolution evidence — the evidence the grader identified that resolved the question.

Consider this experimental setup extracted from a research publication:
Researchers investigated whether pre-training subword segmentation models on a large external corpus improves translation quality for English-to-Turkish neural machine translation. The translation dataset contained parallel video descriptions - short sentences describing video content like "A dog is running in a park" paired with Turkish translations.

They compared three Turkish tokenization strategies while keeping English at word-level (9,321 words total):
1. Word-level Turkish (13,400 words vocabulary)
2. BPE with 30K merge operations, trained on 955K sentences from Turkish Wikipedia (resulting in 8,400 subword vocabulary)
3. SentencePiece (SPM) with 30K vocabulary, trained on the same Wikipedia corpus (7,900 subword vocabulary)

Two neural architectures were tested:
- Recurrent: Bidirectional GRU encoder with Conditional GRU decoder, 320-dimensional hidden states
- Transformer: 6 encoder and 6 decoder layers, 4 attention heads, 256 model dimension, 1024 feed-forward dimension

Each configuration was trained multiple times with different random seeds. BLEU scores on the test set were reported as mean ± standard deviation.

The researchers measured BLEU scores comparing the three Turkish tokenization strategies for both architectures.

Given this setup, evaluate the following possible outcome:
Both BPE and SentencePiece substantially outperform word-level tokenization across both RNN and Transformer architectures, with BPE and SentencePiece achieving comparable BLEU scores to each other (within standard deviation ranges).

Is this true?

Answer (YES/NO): NO